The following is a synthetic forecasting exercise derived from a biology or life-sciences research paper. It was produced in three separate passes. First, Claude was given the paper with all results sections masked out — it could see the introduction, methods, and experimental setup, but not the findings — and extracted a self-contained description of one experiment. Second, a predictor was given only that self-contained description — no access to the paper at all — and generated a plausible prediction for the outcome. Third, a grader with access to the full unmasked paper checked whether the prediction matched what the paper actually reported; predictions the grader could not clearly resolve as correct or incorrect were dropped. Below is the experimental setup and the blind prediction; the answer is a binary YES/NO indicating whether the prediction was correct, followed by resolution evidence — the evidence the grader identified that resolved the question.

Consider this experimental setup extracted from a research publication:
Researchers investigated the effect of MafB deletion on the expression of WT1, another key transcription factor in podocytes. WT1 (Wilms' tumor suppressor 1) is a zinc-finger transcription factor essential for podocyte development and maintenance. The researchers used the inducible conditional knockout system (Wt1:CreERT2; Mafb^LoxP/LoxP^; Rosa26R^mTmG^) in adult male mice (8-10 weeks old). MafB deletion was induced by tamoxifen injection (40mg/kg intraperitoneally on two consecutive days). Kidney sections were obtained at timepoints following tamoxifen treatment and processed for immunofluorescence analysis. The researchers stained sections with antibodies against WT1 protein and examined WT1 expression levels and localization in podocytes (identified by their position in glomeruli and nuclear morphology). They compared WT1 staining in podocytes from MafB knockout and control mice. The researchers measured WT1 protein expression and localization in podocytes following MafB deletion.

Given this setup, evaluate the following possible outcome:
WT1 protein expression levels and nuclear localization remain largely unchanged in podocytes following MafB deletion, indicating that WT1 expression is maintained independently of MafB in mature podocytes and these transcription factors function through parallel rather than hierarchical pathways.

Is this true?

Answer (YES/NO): YES